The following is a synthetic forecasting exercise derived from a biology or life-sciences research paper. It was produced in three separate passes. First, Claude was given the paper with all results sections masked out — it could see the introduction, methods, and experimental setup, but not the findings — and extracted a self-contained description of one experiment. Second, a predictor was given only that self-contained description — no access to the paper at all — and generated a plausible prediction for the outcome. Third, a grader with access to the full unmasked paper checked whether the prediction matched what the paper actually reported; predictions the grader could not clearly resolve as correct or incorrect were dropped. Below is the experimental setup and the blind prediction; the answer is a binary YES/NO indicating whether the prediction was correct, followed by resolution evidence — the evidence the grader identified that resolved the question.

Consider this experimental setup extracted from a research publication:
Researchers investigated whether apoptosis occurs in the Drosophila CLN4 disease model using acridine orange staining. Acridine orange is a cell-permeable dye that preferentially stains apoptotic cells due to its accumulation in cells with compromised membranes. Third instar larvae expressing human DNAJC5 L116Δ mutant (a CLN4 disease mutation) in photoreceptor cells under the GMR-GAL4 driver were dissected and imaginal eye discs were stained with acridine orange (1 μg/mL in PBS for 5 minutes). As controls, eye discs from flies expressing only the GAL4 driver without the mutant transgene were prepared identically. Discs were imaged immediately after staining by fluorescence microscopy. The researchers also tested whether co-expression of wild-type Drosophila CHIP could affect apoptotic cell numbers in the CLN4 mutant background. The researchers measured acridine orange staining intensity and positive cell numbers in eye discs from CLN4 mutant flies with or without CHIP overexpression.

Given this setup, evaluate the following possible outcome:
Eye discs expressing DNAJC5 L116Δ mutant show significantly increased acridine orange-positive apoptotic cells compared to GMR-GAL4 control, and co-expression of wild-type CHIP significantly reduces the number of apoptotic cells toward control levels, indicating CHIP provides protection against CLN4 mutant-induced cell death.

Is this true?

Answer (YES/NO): YES